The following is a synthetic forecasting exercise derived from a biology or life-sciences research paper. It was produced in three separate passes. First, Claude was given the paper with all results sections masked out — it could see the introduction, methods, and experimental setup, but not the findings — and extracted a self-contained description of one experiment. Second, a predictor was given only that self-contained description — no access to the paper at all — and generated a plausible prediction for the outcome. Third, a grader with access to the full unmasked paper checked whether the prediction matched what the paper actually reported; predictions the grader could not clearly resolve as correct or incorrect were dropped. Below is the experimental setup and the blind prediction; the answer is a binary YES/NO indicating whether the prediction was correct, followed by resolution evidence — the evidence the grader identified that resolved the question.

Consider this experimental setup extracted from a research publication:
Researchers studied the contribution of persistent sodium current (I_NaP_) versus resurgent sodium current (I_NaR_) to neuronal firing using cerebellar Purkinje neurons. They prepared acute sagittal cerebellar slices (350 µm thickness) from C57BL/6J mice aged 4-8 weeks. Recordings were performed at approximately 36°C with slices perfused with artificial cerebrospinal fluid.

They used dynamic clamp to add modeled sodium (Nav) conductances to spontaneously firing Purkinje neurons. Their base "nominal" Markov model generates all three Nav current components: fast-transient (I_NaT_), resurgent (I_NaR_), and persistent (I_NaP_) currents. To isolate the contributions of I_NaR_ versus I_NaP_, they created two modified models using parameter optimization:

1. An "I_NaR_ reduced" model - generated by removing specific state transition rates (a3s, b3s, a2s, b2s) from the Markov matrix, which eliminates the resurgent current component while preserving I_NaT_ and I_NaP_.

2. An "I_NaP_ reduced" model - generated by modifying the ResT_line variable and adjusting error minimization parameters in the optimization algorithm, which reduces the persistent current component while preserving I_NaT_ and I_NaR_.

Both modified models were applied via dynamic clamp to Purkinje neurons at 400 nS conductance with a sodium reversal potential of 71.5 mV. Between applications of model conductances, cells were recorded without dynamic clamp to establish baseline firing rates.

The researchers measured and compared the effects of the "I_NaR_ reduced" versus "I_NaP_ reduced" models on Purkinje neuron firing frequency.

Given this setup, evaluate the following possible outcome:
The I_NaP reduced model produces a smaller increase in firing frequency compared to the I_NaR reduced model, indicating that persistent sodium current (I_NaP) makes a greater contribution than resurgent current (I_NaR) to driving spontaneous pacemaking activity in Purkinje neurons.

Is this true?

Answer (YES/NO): YES